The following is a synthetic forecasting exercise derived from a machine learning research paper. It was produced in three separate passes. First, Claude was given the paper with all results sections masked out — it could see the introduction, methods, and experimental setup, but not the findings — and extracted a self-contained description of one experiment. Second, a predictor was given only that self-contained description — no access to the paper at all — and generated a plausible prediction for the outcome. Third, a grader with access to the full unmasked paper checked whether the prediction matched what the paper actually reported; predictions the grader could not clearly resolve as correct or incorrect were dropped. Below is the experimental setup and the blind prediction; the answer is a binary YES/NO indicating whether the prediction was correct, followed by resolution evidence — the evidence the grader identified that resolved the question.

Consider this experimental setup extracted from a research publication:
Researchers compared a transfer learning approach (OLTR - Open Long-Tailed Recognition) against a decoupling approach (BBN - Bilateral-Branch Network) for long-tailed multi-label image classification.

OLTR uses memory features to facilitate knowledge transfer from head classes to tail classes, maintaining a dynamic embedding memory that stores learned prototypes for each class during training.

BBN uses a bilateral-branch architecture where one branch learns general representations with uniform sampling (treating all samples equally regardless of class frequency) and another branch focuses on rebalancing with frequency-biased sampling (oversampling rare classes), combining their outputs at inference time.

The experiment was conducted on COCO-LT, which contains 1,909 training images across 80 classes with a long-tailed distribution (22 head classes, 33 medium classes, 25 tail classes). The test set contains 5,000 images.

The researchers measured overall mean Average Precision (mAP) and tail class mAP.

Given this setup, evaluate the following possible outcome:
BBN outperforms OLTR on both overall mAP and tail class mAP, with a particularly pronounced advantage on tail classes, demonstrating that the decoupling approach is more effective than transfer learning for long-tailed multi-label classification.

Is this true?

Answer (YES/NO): YES